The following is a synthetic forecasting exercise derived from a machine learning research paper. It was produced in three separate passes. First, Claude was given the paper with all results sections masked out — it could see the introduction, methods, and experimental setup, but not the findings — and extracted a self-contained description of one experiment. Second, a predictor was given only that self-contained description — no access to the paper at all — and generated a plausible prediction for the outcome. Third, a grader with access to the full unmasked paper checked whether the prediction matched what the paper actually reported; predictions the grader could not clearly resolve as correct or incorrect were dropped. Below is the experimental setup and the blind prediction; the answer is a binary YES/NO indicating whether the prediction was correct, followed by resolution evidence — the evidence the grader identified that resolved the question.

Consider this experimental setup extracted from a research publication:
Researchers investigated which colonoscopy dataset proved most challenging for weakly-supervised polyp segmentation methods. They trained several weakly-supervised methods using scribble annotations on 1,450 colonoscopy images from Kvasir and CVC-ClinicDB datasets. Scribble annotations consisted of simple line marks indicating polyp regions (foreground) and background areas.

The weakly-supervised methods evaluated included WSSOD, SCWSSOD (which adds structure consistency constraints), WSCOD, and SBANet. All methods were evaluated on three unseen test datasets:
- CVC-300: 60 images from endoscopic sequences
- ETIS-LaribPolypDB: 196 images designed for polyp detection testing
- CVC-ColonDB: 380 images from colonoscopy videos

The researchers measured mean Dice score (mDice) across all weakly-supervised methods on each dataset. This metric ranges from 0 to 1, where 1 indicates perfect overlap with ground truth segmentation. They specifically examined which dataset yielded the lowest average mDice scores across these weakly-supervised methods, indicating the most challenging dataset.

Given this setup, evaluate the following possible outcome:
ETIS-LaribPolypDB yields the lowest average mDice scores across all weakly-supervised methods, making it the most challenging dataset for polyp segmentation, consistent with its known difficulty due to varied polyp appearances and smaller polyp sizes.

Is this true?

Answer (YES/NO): YES